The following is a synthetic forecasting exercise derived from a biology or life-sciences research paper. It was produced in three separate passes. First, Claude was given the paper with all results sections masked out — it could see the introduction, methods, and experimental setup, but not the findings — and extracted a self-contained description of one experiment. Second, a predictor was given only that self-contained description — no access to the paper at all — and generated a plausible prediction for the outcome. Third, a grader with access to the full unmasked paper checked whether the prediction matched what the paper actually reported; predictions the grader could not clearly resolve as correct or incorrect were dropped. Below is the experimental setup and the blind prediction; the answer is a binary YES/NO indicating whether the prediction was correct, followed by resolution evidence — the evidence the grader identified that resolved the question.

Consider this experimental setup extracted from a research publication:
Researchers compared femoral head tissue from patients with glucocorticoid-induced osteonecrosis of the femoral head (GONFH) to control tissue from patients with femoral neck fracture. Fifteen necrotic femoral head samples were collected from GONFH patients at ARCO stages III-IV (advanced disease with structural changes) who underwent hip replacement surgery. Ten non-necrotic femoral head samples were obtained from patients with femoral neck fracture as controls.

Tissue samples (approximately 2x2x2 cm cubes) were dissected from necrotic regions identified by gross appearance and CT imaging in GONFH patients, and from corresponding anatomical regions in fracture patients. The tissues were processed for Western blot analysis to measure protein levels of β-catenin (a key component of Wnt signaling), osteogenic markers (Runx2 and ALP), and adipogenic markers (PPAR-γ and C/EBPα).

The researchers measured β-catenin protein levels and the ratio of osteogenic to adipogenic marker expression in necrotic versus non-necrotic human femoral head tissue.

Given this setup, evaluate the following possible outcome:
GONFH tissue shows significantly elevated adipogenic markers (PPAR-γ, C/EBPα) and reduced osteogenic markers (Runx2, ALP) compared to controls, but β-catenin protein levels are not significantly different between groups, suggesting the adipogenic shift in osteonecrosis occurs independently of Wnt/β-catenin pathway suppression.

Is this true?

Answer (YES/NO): NO